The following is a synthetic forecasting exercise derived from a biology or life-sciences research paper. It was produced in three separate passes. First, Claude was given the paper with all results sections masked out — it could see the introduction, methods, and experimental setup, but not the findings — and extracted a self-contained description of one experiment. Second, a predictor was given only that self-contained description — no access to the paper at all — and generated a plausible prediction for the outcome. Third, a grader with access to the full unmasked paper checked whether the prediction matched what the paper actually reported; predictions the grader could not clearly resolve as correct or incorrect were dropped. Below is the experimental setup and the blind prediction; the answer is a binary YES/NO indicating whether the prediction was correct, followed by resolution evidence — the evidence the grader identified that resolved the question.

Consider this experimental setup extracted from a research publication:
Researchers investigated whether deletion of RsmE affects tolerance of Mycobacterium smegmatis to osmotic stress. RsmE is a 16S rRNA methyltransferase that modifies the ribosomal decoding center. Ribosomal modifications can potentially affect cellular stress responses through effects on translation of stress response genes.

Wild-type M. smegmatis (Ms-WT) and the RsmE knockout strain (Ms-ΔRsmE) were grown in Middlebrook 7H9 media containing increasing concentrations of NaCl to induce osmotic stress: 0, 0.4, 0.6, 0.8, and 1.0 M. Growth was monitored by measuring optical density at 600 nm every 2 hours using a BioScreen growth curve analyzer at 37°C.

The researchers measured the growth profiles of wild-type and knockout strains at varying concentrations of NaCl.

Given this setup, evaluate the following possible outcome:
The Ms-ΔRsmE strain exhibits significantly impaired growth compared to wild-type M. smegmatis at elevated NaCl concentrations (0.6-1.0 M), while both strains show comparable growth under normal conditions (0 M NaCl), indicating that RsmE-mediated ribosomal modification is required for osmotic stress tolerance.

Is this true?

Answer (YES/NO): NO